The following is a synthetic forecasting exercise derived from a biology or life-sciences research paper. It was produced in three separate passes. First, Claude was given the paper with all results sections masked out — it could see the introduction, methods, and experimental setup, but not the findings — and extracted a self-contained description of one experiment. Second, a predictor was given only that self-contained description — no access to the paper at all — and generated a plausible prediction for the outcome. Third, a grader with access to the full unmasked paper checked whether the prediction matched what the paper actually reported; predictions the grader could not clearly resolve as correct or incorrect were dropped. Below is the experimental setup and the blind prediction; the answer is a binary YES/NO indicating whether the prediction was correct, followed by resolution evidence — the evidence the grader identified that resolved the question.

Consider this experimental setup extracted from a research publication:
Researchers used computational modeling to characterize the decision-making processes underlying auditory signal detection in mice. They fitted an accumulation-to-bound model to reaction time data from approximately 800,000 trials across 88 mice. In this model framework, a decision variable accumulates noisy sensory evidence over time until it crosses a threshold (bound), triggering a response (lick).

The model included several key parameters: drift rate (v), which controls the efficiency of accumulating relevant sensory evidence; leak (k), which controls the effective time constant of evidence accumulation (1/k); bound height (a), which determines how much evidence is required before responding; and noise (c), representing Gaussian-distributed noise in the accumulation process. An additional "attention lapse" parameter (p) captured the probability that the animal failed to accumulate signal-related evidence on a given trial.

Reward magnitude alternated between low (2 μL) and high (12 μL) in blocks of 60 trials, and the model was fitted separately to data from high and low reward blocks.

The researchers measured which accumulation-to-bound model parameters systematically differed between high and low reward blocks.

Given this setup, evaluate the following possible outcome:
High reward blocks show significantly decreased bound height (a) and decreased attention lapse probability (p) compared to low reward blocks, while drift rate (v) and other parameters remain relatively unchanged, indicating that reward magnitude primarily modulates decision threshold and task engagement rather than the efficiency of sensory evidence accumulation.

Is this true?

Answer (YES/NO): NO